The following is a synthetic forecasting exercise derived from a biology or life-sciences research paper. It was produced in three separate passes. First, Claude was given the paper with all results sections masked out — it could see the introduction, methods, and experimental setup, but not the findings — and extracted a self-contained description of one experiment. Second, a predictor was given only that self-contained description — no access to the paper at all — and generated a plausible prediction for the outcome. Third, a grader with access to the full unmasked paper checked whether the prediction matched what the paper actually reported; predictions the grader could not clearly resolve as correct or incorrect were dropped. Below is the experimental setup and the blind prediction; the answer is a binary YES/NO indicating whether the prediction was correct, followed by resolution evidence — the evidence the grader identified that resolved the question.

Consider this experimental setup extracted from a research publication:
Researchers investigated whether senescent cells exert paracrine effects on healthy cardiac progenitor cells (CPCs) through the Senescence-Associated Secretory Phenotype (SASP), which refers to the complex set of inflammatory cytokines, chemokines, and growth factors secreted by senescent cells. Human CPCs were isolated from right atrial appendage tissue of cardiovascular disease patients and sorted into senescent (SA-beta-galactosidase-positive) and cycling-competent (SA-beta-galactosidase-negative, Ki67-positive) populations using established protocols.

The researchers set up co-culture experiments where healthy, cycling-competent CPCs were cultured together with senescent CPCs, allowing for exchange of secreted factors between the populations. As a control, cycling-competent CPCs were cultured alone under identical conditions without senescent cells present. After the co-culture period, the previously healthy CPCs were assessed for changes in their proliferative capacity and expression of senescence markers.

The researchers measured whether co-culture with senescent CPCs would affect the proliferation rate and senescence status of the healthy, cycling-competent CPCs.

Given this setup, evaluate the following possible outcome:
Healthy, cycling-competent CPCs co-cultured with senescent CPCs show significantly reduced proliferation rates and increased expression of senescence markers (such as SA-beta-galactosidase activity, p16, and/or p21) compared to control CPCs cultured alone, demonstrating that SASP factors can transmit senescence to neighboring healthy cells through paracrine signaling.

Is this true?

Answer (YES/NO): YES